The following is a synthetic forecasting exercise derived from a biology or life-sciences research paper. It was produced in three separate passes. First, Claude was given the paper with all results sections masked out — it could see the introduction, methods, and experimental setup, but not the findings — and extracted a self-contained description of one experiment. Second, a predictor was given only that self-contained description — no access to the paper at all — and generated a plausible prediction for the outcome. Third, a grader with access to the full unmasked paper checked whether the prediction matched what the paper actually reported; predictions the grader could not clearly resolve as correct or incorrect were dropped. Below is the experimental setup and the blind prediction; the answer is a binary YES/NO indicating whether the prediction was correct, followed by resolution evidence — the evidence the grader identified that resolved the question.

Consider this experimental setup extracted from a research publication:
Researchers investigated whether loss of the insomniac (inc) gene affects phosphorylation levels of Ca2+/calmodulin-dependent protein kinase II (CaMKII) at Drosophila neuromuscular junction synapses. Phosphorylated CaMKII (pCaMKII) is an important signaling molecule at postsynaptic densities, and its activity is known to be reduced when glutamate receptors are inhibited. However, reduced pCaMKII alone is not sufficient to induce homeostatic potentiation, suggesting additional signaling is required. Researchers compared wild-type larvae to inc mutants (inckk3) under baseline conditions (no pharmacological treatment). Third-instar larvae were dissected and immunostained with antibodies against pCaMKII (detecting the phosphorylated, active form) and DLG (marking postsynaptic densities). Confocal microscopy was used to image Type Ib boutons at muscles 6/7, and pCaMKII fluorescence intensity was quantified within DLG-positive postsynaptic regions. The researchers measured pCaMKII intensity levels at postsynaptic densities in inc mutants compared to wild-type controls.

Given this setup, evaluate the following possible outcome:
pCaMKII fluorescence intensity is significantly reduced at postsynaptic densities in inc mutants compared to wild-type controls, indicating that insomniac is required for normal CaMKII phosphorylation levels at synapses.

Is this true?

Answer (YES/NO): NO